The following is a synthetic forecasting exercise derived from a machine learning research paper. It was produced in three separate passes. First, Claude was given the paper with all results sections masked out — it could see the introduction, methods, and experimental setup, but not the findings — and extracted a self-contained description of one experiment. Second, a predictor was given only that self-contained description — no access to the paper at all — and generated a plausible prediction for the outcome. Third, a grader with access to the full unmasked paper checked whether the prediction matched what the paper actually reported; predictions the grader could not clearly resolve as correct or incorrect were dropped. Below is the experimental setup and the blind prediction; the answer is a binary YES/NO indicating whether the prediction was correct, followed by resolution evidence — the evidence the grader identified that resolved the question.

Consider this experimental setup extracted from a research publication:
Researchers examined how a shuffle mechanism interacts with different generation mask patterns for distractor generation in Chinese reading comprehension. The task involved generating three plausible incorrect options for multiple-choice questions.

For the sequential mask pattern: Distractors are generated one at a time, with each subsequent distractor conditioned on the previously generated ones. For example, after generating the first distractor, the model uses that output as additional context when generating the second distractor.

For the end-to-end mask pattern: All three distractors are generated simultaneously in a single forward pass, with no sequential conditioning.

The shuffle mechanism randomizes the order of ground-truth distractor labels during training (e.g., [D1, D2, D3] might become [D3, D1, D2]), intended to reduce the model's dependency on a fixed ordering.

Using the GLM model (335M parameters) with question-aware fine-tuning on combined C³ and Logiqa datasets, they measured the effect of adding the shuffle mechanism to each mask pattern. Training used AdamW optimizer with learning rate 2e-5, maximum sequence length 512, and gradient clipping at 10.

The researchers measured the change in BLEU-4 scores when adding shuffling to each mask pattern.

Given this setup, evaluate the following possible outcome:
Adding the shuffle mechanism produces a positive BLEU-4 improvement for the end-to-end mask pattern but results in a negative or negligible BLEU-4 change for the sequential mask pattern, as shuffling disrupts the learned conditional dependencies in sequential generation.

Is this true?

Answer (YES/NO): NO